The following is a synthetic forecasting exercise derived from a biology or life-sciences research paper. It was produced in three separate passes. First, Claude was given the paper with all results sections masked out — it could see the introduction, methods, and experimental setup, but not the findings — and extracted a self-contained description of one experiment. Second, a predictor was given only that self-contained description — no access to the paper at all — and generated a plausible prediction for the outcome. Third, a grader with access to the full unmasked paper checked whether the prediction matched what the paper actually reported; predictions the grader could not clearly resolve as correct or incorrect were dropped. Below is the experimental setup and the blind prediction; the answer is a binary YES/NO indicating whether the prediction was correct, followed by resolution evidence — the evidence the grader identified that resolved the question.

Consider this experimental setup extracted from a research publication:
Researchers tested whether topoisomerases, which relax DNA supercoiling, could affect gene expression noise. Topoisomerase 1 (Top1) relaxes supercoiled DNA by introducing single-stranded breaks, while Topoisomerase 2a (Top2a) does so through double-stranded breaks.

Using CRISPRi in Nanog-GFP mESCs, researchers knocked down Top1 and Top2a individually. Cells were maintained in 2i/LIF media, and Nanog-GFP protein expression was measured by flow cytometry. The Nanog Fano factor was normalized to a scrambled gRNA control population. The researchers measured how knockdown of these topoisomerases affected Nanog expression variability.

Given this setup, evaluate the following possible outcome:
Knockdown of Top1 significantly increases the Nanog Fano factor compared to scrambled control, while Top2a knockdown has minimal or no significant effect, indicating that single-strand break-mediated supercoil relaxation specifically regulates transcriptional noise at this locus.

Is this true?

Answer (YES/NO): NO